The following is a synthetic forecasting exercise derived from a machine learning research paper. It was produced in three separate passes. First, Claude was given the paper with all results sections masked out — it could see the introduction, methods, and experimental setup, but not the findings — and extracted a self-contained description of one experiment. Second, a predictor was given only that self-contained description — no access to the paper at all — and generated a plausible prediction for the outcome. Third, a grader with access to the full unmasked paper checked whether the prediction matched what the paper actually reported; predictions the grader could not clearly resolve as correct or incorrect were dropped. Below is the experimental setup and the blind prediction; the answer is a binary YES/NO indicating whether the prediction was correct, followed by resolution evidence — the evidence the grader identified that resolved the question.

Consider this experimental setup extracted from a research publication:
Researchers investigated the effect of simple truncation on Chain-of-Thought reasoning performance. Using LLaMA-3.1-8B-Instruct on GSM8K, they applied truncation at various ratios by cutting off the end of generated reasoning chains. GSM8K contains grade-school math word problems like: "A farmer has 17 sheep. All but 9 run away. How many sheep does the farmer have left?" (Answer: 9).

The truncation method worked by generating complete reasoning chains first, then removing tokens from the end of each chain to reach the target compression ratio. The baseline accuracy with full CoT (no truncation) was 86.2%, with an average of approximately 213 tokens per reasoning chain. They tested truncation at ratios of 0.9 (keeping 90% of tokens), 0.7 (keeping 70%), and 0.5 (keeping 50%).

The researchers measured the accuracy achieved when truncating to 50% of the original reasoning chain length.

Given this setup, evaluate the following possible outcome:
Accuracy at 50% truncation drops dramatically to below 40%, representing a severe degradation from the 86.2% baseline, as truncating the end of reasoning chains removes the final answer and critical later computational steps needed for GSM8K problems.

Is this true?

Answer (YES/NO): YES